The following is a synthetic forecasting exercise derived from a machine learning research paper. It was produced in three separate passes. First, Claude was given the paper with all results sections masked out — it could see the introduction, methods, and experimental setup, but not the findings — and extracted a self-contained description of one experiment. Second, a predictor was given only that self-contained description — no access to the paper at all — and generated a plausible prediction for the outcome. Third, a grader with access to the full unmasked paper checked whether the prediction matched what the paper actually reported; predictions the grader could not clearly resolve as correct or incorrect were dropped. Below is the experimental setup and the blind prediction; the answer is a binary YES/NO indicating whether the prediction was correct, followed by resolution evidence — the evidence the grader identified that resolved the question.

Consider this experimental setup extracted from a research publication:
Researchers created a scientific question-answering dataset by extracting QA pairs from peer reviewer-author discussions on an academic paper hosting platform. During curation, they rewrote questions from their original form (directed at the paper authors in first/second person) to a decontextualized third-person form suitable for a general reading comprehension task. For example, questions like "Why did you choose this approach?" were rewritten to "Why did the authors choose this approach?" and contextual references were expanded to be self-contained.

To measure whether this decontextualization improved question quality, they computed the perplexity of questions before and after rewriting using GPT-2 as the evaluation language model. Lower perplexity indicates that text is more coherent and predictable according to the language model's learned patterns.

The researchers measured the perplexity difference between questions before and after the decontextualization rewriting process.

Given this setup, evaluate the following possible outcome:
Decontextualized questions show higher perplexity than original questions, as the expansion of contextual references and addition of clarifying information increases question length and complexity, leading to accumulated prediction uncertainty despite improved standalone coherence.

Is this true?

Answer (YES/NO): NO